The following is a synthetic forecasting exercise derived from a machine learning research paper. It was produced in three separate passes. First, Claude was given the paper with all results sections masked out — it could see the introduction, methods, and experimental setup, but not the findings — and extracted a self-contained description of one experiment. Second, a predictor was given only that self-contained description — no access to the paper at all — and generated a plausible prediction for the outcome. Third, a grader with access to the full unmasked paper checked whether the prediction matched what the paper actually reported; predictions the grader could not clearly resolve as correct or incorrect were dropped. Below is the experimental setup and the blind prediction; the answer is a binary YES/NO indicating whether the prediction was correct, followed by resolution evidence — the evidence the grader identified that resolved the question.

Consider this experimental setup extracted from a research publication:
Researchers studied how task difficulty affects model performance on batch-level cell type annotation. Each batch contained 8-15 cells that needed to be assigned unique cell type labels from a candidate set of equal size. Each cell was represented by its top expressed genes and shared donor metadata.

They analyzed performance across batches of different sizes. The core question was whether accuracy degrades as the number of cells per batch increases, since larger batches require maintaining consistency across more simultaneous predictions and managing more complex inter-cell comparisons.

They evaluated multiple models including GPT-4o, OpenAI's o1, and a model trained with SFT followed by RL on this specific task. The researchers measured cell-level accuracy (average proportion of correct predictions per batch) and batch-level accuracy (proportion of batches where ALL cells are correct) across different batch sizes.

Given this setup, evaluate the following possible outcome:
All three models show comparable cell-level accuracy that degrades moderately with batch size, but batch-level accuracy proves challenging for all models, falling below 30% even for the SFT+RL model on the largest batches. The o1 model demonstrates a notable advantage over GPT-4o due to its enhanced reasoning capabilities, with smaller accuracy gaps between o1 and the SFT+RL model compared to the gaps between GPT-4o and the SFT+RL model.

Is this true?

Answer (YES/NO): NO